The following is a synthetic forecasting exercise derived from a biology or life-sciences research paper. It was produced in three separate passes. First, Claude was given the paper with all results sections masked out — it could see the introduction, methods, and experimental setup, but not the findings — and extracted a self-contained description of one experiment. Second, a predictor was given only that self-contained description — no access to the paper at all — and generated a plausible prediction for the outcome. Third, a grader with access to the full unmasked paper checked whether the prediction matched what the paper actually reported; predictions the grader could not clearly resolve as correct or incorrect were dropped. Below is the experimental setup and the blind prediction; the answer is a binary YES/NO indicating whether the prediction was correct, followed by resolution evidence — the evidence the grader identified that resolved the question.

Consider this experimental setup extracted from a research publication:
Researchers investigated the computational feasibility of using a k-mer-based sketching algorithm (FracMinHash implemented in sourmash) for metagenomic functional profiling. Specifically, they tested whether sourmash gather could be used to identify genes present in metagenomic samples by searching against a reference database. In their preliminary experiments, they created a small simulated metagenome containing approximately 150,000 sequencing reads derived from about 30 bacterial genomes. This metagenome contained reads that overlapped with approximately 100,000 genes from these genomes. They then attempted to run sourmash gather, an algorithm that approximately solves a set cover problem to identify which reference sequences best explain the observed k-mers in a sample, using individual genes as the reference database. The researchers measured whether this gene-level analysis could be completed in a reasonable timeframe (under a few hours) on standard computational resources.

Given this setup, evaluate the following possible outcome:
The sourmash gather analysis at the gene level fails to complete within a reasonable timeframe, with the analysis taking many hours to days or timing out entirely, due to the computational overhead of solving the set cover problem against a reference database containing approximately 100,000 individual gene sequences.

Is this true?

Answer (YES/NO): YES